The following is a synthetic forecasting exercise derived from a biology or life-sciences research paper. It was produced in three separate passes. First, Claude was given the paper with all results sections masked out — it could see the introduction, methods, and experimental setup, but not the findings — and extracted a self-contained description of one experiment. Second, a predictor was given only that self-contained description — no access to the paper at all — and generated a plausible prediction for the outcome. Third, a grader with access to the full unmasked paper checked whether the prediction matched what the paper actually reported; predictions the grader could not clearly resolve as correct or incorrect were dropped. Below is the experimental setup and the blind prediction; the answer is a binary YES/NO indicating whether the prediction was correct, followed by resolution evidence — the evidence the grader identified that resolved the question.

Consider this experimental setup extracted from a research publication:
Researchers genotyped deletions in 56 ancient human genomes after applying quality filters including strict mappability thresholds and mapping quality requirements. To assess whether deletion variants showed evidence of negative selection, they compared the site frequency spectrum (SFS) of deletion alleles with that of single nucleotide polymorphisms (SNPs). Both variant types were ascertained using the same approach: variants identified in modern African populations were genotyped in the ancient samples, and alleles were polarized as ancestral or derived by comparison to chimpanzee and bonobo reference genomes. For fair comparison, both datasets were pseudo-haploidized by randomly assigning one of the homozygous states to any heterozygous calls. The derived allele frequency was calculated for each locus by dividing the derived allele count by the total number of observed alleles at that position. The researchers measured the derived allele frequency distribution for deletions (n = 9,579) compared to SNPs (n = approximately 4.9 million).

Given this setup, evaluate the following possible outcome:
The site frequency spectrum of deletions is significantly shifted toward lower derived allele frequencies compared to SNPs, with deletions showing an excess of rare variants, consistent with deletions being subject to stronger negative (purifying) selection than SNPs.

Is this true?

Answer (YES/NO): YES